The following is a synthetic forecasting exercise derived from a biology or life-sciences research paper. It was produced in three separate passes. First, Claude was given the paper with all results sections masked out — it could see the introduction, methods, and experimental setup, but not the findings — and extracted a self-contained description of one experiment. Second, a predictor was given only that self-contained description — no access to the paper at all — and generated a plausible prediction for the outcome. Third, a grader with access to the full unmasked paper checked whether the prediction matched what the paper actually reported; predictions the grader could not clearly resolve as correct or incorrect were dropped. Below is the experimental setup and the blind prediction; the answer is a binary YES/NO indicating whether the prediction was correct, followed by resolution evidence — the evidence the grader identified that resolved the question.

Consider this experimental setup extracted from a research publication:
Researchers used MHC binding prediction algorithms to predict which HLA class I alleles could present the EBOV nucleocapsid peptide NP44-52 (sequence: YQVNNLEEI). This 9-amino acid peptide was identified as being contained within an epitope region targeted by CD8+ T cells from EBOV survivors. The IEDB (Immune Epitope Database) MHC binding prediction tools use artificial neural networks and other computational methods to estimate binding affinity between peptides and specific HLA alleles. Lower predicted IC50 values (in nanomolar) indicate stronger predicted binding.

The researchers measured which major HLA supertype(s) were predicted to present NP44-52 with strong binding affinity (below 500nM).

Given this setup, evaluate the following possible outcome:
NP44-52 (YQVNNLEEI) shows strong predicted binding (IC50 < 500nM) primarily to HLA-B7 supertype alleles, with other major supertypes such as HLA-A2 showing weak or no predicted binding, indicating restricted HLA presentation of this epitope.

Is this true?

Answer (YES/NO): NO